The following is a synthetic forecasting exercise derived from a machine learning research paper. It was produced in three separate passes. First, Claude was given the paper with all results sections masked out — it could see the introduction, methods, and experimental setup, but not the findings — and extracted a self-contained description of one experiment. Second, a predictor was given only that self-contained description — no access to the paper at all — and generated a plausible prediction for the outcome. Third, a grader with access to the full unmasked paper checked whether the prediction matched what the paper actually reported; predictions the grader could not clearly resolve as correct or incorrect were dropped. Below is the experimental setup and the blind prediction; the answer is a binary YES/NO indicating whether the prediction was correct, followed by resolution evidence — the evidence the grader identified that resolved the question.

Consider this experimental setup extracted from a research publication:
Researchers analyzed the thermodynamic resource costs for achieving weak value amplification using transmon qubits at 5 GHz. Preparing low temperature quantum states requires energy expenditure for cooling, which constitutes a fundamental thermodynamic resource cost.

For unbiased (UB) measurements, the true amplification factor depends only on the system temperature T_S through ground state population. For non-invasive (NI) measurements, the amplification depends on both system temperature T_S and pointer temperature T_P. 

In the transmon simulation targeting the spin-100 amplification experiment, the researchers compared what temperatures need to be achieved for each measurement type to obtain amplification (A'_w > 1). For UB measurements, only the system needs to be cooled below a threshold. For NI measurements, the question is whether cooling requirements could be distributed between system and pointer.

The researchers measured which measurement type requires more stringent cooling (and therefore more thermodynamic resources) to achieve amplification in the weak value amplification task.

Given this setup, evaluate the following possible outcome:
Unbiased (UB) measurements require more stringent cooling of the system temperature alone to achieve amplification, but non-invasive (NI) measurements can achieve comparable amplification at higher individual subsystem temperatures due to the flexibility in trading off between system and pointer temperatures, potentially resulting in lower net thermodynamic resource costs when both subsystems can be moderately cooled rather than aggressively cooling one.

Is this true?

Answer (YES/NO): NO